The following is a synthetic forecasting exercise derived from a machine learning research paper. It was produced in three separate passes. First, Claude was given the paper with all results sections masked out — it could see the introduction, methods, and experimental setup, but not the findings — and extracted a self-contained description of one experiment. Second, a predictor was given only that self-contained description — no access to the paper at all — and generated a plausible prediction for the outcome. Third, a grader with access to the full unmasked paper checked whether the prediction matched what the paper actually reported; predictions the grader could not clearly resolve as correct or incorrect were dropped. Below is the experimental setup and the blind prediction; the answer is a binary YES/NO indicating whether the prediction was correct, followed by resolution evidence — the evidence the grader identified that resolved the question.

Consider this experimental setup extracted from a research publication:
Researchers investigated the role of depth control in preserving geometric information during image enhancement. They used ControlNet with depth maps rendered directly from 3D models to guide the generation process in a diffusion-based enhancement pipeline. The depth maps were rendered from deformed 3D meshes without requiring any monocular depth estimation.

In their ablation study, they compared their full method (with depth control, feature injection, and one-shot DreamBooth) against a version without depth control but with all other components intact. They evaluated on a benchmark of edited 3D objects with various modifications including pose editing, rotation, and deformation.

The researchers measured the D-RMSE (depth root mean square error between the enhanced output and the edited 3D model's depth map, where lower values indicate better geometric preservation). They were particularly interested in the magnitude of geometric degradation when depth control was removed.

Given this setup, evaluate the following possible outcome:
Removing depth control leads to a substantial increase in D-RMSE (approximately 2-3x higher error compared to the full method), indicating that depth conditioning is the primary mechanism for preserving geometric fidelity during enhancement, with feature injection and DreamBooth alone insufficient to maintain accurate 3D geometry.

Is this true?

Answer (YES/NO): NO